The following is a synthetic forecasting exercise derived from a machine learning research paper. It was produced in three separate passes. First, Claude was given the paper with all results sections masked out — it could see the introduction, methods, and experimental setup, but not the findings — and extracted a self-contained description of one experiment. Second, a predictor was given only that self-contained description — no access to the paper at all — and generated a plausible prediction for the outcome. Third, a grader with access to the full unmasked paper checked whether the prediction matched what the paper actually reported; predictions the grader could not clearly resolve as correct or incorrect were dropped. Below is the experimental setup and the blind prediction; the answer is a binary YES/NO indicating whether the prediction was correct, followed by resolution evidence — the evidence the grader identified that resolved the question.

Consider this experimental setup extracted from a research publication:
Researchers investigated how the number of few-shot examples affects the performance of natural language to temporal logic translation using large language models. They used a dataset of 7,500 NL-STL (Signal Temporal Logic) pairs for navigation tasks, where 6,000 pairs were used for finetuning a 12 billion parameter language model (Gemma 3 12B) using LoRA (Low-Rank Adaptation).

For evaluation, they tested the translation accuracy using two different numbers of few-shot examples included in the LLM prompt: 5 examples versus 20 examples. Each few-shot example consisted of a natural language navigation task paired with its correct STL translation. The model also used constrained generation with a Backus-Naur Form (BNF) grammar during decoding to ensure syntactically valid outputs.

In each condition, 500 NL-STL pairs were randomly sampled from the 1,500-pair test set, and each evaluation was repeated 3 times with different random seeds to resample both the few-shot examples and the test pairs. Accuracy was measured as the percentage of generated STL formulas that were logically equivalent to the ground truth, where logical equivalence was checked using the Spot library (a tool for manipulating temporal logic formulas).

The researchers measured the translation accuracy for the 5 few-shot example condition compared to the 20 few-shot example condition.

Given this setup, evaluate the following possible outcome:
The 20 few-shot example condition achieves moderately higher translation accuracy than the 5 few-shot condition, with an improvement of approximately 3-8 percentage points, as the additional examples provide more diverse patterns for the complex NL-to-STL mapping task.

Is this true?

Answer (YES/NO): NO